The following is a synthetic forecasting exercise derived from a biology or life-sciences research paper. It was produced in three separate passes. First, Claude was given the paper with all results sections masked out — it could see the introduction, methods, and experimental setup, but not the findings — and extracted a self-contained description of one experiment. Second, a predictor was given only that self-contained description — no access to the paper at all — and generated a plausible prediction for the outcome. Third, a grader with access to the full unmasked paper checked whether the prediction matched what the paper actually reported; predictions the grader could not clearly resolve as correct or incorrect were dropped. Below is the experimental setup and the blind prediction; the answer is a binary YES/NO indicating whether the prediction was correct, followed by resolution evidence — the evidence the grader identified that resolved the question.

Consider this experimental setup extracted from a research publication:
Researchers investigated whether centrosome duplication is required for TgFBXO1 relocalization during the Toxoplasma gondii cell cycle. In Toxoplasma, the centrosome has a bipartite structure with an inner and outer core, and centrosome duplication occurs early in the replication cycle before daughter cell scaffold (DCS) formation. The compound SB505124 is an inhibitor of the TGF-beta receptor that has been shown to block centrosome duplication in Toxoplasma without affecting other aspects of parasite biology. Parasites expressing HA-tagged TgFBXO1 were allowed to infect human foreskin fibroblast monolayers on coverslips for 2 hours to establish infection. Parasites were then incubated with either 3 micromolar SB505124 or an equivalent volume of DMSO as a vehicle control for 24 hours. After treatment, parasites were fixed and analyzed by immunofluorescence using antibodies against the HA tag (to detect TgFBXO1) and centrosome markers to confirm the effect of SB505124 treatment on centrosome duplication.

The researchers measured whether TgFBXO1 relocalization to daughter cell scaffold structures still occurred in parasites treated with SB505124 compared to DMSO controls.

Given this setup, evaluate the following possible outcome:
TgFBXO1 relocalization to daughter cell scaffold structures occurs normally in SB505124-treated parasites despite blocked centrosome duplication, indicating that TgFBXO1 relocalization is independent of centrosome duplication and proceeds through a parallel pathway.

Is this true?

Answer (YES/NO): NO